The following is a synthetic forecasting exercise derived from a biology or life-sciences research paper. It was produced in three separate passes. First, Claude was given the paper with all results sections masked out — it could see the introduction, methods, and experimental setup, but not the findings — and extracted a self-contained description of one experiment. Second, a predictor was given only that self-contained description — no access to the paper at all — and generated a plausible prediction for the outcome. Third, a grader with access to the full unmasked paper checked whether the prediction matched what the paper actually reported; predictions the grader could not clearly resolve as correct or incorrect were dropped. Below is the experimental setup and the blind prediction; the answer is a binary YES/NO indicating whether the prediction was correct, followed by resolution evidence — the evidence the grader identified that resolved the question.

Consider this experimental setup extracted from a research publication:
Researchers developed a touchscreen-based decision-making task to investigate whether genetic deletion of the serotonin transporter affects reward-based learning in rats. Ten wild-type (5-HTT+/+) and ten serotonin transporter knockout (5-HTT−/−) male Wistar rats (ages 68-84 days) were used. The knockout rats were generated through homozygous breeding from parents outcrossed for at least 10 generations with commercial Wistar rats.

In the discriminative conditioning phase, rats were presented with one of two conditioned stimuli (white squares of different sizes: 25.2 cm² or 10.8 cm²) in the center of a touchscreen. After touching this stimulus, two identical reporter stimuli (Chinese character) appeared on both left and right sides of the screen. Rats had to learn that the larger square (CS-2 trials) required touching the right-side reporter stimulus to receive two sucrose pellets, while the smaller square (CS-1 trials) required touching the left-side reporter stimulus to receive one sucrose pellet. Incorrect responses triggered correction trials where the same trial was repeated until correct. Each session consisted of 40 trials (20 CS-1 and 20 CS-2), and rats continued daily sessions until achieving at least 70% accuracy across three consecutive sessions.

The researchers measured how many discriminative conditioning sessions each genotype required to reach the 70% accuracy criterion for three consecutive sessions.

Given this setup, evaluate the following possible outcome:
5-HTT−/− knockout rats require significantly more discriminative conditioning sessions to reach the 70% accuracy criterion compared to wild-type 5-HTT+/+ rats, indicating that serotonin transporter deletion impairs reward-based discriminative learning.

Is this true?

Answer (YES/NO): NO